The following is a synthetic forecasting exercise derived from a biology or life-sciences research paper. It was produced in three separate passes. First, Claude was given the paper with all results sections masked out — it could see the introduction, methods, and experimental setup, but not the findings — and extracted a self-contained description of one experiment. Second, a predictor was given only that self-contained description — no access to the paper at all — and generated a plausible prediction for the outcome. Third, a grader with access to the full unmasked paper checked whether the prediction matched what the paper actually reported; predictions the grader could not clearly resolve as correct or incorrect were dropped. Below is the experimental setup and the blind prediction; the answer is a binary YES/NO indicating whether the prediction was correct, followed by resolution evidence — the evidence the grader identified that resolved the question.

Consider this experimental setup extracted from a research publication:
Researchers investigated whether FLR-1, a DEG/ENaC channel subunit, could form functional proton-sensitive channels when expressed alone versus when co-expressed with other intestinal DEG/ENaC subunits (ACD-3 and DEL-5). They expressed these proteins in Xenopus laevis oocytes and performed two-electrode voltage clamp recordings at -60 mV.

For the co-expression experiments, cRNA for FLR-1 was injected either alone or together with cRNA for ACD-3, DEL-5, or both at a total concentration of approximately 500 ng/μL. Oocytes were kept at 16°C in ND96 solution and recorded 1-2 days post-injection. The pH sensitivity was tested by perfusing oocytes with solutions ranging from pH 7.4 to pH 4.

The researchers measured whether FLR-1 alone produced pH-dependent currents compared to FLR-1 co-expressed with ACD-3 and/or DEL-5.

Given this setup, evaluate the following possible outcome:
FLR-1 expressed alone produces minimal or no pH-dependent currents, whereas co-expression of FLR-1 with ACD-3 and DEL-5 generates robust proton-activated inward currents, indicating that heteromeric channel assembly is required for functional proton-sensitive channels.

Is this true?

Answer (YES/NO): NO